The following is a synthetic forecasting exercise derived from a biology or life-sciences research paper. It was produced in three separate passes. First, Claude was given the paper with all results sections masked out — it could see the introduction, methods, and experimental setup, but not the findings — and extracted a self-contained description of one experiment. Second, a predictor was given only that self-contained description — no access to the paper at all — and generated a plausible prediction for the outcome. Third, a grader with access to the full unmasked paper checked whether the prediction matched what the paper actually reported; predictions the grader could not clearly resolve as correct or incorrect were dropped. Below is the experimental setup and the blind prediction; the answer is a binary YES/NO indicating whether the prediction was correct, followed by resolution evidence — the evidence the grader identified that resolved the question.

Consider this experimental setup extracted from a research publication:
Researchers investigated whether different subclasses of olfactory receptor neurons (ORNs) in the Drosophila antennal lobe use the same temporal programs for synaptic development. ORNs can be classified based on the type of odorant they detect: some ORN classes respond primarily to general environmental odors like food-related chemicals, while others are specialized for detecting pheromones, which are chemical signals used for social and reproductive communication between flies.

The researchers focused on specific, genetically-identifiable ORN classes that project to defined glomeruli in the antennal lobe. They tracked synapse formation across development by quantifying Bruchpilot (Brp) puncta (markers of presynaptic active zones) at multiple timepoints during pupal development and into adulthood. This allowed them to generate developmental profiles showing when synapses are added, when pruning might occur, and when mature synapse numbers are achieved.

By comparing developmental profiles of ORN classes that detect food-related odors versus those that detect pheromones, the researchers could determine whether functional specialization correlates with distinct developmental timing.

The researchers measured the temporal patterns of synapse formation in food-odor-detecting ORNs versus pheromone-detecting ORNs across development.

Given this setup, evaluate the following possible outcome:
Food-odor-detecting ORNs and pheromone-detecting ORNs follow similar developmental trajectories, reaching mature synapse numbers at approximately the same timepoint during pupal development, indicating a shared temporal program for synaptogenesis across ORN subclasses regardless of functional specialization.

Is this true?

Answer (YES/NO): NO